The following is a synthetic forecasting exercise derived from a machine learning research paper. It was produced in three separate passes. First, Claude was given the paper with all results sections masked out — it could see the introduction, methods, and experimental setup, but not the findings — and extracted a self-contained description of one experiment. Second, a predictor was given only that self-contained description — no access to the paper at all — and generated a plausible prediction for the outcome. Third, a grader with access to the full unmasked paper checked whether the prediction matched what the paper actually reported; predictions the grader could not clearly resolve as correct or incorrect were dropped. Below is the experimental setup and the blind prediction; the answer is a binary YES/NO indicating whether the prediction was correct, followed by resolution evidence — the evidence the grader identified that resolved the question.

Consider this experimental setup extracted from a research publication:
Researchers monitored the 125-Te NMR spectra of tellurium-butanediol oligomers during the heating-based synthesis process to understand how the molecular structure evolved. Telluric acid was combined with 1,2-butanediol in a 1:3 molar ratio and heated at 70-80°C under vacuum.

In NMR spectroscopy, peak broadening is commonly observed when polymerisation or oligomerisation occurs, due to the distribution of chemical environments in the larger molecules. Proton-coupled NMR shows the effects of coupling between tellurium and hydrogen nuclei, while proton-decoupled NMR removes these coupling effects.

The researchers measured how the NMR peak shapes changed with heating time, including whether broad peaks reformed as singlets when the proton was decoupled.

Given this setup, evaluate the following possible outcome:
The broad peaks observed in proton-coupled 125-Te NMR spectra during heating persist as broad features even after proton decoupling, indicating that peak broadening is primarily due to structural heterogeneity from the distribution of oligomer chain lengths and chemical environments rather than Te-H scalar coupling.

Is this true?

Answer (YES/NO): NO